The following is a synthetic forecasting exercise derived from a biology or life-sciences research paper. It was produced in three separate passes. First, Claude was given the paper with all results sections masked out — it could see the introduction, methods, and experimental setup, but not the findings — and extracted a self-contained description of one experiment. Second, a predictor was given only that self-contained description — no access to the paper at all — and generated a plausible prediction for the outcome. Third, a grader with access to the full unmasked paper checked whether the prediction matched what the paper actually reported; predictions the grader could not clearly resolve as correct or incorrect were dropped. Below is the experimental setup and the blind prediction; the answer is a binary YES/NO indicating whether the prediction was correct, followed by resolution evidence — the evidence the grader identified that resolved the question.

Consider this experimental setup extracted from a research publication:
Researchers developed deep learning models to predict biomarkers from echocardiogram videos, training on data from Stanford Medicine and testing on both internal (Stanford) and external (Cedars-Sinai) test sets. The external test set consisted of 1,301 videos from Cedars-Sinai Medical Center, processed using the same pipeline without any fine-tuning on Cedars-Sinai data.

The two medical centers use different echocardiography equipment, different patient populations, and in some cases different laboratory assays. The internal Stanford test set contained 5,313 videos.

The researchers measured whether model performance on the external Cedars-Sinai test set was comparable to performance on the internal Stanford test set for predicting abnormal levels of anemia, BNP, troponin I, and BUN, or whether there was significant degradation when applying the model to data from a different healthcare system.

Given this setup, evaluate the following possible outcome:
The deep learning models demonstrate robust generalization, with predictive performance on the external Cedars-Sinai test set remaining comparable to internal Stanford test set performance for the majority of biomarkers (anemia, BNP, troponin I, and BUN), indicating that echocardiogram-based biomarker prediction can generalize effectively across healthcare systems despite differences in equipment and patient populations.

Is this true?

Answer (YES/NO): YES